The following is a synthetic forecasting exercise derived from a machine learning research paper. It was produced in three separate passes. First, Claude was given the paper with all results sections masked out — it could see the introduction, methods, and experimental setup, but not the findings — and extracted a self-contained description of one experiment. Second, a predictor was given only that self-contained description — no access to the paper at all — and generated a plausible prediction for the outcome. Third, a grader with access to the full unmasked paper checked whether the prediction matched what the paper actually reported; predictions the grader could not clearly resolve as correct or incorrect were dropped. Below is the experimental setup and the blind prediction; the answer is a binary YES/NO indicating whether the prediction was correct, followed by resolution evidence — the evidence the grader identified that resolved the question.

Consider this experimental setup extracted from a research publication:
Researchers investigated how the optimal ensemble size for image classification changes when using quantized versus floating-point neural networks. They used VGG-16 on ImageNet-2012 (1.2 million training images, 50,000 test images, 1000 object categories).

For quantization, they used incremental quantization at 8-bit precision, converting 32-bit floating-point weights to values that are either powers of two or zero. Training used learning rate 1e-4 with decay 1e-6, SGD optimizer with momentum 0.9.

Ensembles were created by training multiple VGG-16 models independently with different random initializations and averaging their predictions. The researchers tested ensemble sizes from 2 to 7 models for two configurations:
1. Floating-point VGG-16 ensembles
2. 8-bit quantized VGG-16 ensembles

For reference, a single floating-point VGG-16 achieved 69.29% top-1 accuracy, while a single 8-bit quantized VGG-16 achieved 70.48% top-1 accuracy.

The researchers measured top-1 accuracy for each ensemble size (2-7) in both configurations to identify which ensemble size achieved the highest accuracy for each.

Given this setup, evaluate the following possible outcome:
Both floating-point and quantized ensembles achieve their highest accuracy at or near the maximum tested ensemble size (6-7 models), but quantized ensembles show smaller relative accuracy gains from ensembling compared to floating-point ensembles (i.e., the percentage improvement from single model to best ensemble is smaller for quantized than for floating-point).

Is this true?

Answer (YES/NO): NO